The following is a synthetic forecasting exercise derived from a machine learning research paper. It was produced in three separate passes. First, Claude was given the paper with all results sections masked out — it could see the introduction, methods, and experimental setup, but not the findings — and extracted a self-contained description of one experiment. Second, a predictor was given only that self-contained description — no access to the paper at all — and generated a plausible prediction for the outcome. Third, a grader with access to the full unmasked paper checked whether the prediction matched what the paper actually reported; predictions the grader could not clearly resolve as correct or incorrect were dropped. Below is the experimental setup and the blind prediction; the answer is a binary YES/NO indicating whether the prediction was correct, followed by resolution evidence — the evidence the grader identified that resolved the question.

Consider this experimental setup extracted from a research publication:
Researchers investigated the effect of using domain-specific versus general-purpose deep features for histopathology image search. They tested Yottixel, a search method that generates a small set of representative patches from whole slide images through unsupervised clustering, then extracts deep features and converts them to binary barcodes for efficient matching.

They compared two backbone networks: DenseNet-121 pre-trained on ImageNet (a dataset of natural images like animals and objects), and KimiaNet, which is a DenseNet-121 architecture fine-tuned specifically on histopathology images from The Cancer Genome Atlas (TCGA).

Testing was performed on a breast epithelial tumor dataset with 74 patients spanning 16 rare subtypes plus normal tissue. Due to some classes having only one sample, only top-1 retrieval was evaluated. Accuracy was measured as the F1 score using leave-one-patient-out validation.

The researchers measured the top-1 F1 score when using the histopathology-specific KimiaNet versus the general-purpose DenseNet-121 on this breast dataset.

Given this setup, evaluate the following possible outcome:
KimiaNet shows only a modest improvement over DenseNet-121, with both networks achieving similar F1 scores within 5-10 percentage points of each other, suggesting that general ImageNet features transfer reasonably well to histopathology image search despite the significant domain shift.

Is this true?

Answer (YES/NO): NO